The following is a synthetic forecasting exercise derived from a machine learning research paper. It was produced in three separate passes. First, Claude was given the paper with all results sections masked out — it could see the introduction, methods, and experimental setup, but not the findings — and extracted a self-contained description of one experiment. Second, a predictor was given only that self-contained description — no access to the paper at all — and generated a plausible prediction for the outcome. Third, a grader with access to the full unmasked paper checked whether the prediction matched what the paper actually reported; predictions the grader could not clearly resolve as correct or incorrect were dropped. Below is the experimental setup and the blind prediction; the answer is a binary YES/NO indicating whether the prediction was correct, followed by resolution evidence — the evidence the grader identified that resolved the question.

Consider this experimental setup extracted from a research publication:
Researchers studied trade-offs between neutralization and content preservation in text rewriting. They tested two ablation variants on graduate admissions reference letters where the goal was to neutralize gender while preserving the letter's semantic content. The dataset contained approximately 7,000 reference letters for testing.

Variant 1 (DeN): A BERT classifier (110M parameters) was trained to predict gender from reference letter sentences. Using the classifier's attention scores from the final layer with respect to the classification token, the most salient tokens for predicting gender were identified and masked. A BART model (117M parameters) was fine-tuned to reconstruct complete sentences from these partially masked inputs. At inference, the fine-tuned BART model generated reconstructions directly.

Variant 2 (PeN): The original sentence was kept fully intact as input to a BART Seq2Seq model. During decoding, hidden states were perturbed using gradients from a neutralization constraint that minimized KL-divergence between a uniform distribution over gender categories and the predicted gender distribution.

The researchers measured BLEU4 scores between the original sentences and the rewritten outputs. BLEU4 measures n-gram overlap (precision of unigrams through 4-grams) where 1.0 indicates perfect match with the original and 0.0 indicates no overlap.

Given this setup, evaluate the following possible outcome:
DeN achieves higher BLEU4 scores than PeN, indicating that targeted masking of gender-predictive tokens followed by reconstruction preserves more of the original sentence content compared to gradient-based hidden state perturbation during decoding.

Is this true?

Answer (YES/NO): YES